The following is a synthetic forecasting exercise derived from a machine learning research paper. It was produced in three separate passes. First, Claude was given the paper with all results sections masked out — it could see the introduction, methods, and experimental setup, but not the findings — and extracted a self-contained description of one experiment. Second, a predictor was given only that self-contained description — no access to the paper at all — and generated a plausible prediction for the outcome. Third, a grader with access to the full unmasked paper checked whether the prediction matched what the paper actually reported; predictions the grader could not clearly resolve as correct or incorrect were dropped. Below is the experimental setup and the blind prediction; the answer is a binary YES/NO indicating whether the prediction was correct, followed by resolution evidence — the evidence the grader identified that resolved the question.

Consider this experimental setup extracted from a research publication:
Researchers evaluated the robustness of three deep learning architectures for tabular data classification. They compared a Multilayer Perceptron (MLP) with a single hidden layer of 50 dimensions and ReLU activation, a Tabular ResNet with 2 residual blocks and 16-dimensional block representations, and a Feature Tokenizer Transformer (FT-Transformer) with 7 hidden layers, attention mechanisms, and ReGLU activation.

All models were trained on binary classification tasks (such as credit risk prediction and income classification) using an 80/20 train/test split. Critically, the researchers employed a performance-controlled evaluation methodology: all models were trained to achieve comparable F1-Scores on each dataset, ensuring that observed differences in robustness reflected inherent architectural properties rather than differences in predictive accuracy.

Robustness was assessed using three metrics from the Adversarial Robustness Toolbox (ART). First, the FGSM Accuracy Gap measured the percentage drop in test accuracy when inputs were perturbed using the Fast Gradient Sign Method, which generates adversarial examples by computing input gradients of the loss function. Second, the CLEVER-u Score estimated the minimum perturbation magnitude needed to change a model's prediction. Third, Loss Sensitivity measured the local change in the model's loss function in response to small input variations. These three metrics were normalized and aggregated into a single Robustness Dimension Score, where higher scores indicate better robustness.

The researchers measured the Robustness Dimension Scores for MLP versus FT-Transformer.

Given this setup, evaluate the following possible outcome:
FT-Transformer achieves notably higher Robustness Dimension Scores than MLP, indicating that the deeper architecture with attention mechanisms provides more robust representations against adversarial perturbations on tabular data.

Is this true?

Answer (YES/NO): NO